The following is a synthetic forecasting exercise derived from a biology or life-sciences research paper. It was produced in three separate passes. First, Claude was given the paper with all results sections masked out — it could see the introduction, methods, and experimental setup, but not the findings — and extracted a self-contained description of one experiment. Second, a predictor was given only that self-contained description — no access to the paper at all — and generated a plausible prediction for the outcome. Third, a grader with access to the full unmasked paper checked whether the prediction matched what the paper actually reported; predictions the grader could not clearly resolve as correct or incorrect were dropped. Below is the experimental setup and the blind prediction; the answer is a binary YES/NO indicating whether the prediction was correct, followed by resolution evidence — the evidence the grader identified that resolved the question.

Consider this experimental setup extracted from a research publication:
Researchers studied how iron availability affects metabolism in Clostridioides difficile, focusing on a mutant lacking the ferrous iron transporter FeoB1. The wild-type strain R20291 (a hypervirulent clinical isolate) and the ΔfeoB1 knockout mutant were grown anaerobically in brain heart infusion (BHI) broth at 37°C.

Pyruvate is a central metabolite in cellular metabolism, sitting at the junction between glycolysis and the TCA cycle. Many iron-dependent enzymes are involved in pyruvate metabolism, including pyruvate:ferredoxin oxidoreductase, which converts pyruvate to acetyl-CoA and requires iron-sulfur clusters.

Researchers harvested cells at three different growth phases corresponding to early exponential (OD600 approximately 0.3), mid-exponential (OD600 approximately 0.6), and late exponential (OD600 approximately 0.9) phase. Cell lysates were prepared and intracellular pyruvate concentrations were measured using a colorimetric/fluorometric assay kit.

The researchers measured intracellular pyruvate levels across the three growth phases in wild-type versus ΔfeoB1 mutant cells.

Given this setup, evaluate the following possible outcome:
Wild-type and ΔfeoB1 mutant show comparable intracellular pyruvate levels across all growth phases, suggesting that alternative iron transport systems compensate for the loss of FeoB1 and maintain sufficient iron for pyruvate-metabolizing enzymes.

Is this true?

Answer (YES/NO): NO